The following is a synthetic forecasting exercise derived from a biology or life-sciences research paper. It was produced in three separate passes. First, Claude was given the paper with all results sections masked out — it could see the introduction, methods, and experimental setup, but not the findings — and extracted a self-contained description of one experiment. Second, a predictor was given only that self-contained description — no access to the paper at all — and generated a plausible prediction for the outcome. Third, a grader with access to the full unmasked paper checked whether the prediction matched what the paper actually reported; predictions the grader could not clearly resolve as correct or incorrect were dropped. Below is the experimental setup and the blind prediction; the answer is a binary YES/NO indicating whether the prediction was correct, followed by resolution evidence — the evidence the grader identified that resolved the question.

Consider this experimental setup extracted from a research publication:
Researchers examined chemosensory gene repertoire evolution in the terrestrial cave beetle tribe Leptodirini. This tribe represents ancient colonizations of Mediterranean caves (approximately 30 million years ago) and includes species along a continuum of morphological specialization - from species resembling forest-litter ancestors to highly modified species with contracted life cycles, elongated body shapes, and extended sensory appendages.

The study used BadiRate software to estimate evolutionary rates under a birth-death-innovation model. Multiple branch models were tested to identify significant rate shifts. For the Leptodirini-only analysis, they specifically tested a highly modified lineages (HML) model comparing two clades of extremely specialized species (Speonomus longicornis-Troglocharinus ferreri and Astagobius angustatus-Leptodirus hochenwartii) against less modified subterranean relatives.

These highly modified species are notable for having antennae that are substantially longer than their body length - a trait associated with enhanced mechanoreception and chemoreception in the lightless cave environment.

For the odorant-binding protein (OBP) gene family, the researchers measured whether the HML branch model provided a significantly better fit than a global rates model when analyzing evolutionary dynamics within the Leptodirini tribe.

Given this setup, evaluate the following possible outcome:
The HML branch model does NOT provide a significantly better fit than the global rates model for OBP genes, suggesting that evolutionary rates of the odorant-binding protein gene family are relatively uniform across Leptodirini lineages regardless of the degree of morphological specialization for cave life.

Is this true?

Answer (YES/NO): YES